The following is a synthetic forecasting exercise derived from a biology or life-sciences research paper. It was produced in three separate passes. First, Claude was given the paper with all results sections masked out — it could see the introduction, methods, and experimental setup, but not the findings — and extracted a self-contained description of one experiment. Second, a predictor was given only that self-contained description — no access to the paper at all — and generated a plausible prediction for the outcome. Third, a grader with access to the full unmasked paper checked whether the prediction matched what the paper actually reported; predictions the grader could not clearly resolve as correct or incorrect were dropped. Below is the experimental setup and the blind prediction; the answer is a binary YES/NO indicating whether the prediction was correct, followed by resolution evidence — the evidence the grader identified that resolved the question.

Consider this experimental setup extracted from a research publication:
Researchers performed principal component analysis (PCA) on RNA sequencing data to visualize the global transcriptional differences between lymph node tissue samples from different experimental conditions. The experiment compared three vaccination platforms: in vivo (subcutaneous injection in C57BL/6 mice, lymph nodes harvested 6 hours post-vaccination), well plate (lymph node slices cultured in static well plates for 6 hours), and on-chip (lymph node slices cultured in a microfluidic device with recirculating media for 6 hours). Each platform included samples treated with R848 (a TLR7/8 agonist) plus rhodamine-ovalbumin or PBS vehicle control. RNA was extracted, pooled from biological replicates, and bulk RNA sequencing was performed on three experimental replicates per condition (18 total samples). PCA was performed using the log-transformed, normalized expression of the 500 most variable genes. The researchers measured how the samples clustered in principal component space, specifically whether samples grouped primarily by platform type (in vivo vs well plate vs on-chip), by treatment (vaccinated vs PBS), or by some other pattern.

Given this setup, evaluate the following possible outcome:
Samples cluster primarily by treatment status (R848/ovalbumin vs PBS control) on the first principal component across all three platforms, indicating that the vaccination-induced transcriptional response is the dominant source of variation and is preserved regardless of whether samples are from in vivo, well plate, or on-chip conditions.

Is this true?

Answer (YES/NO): NO